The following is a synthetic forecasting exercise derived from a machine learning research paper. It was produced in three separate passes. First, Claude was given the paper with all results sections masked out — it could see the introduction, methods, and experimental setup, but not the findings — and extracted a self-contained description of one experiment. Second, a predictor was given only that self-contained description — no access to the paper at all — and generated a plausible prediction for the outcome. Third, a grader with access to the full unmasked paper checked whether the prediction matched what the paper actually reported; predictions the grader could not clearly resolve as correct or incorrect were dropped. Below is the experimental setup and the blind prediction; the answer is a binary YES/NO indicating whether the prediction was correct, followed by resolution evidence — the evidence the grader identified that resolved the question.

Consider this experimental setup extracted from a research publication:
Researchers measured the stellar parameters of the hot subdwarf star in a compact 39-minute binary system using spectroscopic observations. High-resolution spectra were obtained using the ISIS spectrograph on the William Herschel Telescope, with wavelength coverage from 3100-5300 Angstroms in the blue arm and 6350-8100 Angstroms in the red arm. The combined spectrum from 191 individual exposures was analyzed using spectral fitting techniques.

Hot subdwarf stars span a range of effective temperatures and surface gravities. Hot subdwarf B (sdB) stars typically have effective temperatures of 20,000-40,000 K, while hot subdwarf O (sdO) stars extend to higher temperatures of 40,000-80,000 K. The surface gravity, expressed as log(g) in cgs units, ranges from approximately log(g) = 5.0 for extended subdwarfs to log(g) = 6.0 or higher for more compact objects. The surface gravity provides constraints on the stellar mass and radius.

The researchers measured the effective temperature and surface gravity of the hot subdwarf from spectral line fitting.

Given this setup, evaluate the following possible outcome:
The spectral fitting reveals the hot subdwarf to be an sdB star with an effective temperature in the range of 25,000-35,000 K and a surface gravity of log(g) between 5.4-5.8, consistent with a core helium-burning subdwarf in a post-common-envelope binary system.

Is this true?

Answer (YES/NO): NO